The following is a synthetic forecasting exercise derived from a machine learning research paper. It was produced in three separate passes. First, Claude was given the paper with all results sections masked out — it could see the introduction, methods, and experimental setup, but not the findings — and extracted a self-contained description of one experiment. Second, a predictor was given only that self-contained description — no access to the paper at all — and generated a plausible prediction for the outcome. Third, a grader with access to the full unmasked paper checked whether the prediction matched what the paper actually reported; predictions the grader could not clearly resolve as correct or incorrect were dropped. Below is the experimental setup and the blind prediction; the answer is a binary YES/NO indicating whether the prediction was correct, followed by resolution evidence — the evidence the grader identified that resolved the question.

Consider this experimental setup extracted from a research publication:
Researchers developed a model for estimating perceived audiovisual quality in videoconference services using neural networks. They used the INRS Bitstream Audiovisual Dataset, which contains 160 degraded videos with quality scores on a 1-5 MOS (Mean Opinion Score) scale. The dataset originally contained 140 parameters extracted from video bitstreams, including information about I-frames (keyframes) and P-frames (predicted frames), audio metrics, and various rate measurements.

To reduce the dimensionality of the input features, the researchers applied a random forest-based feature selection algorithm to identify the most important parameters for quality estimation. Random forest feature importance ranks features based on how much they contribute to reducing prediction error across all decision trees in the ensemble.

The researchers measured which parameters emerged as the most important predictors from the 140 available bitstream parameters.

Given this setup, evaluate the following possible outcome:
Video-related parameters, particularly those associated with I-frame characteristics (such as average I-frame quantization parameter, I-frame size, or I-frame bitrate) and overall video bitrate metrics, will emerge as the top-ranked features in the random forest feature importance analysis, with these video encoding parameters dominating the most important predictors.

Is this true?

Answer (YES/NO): NO